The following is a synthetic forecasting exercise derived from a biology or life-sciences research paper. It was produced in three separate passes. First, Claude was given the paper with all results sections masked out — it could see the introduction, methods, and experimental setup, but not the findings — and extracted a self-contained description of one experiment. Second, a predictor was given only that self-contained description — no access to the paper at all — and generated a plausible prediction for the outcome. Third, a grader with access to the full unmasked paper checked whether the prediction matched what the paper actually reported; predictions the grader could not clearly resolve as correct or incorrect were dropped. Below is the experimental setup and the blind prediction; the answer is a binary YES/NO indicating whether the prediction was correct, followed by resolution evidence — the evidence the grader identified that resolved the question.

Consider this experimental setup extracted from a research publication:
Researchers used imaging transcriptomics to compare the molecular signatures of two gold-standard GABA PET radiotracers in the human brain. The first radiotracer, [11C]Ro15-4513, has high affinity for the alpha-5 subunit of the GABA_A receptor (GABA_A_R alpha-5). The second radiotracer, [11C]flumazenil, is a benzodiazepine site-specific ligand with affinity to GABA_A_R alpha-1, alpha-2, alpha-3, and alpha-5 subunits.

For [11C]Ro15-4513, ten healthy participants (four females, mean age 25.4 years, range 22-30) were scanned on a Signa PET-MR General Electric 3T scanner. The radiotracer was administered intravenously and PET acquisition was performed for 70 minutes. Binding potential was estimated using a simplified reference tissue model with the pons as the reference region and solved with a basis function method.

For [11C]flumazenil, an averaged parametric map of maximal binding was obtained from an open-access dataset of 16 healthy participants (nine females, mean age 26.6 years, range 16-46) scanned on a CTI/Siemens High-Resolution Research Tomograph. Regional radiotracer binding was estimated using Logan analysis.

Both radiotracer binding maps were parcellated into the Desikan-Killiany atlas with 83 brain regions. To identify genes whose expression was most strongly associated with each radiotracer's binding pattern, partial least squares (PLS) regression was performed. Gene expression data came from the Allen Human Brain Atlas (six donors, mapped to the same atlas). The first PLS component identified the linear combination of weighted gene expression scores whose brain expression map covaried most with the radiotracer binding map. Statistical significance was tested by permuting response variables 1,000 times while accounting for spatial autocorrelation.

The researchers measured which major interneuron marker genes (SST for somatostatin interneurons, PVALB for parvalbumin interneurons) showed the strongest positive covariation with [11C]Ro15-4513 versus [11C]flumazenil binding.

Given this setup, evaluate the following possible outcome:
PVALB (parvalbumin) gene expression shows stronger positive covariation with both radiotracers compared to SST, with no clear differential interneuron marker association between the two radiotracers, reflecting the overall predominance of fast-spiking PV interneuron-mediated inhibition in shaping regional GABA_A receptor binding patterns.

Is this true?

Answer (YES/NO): NO